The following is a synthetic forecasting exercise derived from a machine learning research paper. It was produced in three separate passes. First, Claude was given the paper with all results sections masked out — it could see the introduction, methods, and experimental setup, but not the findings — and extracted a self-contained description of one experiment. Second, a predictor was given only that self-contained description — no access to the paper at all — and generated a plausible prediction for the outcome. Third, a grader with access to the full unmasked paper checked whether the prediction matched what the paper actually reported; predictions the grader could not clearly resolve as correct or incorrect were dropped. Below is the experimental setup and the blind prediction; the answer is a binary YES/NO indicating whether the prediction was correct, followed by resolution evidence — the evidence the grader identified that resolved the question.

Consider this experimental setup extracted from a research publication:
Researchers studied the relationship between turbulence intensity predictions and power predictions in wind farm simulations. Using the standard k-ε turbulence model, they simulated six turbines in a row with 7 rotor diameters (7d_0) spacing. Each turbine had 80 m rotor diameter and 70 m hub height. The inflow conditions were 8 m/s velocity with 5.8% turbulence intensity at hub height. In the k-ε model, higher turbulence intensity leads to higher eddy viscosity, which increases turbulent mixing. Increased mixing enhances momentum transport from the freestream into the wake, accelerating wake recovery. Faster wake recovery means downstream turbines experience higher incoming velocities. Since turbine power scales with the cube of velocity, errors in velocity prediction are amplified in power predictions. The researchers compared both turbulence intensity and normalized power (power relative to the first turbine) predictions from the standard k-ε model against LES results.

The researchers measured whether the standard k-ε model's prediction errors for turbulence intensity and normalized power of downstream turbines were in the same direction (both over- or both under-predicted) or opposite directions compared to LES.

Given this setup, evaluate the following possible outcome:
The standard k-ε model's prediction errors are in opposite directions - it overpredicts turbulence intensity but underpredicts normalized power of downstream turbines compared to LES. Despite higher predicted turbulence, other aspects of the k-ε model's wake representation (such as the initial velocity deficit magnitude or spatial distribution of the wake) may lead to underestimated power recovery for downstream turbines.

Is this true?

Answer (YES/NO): NO